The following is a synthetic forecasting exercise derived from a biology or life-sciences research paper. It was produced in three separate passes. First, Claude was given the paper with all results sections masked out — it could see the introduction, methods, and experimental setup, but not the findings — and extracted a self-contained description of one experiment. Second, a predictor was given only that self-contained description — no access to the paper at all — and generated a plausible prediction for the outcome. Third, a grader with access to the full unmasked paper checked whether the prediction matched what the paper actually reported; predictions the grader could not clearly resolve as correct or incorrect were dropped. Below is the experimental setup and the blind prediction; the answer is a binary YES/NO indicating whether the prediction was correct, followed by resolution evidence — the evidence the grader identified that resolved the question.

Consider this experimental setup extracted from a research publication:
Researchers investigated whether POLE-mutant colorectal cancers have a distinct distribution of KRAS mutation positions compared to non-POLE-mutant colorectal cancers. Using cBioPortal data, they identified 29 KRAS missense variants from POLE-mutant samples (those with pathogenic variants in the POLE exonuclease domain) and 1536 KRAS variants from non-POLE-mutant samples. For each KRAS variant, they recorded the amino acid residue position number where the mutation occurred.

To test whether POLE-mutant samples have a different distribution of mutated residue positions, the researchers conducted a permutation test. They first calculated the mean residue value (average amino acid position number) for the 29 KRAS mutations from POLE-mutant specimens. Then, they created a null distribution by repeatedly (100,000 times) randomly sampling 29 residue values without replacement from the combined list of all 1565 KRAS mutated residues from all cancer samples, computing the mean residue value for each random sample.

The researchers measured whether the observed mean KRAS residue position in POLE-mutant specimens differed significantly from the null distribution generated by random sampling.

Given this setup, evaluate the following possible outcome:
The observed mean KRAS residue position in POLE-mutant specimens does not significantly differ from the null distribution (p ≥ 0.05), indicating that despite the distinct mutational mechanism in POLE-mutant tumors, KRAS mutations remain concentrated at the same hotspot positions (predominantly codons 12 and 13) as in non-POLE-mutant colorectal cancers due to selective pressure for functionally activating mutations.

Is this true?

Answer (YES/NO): NO